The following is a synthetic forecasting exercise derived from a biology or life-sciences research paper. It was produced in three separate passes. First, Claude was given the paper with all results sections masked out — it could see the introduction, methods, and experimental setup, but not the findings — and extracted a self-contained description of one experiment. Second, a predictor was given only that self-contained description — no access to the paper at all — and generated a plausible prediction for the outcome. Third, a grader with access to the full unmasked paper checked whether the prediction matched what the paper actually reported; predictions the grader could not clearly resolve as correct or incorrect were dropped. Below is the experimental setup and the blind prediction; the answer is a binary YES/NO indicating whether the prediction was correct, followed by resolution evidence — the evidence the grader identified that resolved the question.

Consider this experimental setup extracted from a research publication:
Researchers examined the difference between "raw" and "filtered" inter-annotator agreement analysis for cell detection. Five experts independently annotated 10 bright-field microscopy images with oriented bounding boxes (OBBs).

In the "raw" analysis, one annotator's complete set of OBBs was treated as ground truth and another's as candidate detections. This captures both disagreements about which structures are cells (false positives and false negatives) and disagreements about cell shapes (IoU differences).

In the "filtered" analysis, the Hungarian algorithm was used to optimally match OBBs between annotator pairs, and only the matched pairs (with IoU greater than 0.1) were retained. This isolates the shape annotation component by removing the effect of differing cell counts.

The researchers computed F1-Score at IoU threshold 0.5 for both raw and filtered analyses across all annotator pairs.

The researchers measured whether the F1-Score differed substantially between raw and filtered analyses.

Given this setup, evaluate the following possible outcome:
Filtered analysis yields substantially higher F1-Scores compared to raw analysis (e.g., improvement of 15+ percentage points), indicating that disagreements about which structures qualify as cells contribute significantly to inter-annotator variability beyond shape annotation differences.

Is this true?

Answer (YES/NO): YES